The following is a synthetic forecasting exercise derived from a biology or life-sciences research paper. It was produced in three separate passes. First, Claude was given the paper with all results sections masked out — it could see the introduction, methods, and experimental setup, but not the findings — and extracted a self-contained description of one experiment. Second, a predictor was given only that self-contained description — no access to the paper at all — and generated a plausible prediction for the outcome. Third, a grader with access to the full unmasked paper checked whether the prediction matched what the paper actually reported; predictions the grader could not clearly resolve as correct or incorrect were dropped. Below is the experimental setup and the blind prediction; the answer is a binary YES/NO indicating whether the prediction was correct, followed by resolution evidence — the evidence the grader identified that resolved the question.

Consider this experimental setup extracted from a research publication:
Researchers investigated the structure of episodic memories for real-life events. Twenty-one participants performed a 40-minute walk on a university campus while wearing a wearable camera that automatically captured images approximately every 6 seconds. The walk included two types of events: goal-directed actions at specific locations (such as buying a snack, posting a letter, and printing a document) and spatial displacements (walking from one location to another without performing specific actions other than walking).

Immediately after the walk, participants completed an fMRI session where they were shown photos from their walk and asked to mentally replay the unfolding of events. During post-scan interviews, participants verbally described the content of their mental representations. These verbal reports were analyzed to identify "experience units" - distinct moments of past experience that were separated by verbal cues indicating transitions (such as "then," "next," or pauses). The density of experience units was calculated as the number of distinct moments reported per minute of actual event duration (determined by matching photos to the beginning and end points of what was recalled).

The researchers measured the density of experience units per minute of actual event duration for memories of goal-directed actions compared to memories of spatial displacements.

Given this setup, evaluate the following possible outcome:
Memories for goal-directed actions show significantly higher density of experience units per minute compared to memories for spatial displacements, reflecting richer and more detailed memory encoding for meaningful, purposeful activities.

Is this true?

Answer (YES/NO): YES